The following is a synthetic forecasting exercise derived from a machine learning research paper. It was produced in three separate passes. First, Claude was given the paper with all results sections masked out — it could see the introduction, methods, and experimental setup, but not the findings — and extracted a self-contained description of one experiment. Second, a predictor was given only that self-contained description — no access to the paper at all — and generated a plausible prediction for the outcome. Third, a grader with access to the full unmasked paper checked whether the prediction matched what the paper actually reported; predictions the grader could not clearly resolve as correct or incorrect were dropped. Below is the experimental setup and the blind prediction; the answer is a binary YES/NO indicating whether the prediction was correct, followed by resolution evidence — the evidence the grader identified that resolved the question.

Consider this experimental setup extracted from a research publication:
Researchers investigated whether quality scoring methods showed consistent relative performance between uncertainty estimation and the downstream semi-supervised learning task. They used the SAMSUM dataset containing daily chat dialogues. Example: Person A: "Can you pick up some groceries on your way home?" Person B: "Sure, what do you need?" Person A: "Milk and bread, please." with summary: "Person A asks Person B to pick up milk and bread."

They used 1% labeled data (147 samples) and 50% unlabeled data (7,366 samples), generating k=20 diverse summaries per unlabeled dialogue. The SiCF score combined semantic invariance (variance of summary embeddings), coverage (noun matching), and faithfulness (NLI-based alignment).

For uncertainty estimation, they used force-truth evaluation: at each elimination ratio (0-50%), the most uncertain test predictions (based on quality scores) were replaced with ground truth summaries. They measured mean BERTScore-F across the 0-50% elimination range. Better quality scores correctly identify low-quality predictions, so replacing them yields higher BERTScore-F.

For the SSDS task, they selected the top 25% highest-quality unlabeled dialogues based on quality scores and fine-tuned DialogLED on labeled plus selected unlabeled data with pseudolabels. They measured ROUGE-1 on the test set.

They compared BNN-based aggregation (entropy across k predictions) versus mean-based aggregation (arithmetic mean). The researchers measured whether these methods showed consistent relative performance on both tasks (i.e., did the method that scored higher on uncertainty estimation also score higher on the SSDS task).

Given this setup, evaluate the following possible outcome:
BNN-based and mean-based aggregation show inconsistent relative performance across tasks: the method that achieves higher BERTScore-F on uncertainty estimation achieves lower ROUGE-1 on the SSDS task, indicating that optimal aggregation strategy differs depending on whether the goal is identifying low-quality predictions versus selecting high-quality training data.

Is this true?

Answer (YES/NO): YES